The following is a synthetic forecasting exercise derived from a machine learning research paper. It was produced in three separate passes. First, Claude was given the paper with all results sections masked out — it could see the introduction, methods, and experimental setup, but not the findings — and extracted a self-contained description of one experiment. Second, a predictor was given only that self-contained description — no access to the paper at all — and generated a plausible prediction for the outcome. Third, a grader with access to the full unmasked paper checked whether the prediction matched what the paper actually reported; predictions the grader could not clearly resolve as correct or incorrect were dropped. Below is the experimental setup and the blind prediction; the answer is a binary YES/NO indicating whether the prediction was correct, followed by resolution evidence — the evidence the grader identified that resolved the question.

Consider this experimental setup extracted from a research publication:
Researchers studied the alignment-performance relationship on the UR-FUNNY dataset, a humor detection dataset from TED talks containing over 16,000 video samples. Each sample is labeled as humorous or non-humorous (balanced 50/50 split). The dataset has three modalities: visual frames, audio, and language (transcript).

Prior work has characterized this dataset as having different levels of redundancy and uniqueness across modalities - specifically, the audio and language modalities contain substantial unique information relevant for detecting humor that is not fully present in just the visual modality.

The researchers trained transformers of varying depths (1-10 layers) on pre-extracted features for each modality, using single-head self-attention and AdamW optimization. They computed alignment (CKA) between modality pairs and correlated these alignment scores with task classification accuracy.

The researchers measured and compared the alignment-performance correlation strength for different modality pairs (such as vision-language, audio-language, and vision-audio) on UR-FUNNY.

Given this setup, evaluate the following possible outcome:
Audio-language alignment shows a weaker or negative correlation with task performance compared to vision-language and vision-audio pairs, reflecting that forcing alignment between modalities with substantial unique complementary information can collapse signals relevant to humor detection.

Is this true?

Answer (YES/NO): NO